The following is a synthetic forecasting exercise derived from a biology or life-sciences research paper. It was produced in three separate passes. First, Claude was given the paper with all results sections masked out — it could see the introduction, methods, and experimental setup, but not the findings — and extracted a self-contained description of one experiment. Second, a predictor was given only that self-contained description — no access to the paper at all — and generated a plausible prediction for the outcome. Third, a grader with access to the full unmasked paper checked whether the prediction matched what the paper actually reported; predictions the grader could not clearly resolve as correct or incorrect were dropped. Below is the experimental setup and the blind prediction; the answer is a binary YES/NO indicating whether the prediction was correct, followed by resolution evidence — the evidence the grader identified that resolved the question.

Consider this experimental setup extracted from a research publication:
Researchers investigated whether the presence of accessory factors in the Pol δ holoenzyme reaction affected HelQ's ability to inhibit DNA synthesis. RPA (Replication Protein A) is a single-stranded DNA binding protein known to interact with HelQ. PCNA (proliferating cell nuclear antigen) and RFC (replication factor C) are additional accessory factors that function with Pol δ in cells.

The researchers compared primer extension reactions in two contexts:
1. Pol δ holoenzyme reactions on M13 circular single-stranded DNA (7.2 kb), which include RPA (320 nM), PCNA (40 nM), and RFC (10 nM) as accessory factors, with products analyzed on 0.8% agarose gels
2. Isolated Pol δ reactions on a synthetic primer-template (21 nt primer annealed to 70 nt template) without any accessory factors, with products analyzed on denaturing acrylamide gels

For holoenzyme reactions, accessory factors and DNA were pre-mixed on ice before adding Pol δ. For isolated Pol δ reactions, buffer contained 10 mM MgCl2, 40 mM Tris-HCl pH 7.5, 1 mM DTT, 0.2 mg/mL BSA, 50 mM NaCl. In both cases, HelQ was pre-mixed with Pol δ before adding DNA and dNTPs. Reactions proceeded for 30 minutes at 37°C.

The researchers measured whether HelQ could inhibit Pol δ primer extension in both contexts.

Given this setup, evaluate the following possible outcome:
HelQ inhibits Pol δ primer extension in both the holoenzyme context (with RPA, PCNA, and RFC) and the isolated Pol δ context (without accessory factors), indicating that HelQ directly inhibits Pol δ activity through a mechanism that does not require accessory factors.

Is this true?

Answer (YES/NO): YES